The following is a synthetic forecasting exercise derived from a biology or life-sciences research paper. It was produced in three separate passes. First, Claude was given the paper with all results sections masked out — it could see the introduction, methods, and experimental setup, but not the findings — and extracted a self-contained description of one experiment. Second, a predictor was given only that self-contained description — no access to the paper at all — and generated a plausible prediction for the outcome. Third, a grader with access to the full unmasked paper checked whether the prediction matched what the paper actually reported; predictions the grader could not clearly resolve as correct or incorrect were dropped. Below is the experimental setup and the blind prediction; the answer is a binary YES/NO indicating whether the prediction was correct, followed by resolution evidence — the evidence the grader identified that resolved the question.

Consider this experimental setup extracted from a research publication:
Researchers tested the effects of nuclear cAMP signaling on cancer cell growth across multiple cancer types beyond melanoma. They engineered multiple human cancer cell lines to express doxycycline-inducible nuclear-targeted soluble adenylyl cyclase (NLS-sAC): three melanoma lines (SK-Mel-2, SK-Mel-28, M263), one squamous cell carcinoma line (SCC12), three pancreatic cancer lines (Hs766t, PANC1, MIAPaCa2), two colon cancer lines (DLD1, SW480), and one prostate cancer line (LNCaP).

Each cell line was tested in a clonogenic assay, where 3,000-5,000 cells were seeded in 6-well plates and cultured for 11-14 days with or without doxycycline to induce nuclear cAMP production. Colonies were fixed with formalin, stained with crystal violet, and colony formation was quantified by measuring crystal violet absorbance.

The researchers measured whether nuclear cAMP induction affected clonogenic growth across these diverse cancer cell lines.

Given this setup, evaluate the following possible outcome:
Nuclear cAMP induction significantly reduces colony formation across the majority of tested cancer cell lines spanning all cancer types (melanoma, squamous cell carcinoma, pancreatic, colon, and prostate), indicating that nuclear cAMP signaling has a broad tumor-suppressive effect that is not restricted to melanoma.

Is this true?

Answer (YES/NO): YES